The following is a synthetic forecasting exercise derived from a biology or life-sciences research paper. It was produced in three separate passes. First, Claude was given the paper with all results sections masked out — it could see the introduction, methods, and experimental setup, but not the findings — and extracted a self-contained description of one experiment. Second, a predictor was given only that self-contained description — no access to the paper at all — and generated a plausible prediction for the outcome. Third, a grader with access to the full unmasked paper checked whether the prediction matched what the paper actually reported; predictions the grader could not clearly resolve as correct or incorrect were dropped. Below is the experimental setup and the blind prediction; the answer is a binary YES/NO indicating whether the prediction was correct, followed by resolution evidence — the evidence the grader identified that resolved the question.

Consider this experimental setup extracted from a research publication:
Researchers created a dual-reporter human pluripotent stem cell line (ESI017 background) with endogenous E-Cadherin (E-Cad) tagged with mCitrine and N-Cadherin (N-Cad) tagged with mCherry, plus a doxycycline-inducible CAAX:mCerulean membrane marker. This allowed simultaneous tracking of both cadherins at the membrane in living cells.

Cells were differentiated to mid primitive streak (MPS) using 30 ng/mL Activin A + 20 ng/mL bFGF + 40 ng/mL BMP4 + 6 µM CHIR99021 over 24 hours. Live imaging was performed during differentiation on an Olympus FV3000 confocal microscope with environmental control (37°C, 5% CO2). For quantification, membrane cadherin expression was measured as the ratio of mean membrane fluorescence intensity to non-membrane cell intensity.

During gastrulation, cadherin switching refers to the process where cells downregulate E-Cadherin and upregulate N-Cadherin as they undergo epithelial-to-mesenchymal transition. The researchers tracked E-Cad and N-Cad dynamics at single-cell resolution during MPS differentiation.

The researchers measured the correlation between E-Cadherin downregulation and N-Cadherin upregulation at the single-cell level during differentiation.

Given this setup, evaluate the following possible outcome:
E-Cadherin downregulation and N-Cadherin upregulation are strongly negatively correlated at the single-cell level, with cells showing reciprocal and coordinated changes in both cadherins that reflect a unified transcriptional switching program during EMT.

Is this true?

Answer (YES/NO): NO